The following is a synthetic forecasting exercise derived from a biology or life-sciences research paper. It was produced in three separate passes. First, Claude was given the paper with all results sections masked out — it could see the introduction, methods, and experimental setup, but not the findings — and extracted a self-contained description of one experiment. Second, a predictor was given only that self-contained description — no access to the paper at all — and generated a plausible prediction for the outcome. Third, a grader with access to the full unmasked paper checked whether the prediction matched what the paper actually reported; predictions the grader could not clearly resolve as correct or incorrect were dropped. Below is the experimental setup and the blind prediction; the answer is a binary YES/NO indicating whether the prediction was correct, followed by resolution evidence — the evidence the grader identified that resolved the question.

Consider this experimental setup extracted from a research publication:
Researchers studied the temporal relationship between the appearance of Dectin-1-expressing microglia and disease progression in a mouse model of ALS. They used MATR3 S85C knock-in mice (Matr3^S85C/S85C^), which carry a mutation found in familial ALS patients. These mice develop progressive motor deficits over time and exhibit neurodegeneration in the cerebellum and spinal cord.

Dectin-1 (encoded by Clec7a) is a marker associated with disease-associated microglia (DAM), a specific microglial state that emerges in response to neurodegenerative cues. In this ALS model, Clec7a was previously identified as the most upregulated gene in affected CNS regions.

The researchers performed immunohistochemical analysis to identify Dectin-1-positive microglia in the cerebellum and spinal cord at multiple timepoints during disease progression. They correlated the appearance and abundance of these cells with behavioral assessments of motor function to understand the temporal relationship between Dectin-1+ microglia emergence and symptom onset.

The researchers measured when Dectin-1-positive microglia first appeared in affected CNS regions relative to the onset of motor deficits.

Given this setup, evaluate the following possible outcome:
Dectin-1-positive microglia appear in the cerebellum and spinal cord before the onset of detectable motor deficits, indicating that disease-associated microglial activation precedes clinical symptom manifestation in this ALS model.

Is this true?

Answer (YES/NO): NO